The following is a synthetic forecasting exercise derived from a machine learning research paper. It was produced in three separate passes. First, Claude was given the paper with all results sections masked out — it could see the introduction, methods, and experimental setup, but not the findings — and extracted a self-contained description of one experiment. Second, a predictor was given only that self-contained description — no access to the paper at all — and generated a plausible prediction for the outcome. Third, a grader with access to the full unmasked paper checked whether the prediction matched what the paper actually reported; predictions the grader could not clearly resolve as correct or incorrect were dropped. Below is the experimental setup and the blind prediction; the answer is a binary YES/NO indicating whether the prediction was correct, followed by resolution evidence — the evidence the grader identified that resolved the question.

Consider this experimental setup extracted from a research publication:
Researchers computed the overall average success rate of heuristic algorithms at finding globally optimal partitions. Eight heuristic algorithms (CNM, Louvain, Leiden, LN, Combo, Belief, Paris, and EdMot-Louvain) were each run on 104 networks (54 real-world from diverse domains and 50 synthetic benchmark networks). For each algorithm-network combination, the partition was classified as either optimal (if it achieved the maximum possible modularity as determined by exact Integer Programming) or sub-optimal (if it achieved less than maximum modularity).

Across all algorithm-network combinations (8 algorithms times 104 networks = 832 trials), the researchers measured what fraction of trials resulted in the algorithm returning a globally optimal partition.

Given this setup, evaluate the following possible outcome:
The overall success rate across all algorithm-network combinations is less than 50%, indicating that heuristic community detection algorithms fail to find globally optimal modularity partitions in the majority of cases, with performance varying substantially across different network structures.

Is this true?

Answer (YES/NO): YES